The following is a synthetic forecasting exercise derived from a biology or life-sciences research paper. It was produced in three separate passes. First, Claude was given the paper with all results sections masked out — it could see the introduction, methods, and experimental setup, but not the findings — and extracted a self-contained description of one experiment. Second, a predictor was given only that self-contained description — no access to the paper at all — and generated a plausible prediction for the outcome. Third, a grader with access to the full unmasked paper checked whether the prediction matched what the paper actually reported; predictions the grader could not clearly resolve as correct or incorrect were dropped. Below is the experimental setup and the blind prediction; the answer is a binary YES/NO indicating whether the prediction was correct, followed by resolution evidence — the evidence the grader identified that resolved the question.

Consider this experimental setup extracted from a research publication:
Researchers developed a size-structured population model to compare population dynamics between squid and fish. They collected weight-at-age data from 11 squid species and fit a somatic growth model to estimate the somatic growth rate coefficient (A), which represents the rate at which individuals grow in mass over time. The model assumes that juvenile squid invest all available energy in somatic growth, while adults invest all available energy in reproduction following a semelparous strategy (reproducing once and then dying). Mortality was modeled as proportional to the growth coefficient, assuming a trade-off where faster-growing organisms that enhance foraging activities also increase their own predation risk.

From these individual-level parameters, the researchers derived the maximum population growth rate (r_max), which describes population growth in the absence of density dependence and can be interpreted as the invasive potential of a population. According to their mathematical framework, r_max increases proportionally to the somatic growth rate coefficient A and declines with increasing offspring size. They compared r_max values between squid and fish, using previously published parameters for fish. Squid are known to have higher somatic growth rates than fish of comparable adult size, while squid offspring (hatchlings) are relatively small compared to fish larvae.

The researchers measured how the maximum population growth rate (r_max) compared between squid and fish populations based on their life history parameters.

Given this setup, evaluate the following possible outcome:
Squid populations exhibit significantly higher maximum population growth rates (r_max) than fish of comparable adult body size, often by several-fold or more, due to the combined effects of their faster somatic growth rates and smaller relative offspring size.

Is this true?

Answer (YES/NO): NO